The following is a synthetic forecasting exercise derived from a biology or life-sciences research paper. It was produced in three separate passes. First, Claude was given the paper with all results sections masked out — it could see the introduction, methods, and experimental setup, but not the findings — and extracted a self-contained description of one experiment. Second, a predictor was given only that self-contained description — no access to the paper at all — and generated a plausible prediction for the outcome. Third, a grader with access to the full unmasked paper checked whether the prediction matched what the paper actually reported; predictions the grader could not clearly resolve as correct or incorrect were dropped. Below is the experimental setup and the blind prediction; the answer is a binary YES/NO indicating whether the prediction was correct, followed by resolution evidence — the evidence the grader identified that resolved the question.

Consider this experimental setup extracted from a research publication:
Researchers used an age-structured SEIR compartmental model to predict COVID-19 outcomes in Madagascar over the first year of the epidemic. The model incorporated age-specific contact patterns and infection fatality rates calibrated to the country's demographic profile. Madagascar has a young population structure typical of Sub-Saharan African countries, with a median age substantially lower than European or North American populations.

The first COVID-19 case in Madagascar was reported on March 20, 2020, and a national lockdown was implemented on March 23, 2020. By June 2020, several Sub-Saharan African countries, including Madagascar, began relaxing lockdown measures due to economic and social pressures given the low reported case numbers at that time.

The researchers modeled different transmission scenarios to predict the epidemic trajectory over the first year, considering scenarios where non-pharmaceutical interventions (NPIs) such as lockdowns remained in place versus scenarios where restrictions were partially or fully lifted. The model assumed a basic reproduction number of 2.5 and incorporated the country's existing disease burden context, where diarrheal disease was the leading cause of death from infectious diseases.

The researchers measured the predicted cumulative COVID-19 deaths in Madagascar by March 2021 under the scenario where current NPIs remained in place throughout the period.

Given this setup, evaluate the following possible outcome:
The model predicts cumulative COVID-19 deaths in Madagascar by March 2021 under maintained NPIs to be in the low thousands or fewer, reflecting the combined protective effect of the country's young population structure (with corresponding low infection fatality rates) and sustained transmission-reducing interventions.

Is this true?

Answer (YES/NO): NO